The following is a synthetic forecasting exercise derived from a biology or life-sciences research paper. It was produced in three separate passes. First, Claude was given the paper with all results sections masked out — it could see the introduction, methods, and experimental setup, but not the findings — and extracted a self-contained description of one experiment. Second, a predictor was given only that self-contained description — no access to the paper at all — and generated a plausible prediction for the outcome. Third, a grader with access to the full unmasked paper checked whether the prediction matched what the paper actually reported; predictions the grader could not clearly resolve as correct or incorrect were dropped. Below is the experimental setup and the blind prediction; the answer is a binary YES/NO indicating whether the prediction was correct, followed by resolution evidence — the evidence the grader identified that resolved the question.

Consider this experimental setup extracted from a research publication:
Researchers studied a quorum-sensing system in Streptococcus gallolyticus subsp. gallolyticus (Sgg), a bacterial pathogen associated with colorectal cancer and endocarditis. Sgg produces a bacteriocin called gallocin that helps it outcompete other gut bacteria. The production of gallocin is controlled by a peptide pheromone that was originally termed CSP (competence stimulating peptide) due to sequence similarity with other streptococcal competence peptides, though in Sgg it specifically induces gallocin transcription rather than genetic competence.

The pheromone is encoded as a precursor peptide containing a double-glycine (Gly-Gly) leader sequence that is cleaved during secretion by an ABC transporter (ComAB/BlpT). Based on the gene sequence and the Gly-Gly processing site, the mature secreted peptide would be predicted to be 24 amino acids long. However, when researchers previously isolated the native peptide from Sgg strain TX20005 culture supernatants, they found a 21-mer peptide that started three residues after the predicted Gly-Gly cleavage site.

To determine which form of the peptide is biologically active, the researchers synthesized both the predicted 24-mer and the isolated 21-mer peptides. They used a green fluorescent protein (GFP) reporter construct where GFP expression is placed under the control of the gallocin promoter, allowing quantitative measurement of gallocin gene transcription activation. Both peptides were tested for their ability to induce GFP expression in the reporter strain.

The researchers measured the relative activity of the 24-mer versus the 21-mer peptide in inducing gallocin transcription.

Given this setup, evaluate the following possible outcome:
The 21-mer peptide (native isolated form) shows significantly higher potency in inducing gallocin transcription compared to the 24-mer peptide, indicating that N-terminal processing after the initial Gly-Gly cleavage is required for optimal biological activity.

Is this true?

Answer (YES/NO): YES